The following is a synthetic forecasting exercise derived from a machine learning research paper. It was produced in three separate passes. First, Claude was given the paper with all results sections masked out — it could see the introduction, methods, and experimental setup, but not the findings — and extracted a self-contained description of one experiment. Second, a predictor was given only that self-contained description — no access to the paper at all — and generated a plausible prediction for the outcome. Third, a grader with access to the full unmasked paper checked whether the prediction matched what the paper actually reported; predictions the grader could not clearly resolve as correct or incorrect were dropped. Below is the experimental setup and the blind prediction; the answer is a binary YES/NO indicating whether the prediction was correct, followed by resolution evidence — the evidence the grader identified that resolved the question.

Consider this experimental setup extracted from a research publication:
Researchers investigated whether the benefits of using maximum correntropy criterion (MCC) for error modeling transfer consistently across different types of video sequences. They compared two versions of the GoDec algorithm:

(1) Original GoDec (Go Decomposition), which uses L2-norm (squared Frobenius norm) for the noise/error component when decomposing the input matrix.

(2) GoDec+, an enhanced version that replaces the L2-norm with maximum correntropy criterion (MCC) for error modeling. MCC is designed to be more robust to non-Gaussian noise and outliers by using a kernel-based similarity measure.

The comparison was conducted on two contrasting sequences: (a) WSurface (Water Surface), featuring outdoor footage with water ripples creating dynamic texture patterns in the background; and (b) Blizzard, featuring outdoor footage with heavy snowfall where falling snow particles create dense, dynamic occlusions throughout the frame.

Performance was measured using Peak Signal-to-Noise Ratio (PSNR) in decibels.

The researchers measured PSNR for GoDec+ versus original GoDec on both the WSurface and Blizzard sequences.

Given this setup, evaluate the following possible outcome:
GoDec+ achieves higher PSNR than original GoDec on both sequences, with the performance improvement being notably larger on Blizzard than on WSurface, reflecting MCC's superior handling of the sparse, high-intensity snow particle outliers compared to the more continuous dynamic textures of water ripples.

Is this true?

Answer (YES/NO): NO